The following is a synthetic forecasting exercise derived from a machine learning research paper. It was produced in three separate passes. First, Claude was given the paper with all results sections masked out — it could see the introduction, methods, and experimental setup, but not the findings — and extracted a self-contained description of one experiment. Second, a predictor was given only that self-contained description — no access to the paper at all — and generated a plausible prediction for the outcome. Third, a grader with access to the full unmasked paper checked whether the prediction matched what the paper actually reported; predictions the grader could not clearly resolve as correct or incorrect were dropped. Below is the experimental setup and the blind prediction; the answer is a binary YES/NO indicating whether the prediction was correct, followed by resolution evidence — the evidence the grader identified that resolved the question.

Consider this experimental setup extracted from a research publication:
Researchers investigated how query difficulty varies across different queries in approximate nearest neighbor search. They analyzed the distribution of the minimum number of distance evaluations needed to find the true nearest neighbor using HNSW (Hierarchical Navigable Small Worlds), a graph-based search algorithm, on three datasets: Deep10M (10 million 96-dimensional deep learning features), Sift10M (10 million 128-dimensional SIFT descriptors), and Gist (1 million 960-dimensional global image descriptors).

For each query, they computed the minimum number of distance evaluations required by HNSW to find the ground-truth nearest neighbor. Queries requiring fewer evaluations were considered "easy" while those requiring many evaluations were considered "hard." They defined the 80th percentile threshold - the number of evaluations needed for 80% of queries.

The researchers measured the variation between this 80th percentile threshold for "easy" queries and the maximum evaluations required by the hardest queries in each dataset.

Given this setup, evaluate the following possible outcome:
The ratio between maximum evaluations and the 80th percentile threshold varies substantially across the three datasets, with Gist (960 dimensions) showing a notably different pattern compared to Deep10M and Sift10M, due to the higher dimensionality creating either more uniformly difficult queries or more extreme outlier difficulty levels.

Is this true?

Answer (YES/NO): NO